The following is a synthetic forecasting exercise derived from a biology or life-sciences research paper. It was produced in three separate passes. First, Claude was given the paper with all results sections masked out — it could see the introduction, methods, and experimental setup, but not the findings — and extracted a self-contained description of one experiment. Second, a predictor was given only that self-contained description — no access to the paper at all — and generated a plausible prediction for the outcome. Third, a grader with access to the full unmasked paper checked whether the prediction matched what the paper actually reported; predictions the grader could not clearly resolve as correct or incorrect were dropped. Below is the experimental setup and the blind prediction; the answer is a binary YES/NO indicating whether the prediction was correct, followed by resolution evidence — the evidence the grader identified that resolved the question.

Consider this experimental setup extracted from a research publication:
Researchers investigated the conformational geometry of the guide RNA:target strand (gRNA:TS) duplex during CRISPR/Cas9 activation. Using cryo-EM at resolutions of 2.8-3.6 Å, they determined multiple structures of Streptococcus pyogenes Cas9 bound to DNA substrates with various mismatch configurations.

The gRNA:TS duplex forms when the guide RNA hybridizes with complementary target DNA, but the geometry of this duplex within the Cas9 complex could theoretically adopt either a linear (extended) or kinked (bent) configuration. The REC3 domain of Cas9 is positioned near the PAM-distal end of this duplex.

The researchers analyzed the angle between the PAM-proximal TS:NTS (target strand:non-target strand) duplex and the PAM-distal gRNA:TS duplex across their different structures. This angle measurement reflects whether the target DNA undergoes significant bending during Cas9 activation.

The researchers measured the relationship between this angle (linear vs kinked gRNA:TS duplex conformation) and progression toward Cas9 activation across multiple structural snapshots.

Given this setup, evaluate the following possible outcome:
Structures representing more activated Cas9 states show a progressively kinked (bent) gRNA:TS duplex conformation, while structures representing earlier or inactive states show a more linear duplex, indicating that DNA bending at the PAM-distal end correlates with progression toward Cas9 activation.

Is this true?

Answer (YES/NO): YES